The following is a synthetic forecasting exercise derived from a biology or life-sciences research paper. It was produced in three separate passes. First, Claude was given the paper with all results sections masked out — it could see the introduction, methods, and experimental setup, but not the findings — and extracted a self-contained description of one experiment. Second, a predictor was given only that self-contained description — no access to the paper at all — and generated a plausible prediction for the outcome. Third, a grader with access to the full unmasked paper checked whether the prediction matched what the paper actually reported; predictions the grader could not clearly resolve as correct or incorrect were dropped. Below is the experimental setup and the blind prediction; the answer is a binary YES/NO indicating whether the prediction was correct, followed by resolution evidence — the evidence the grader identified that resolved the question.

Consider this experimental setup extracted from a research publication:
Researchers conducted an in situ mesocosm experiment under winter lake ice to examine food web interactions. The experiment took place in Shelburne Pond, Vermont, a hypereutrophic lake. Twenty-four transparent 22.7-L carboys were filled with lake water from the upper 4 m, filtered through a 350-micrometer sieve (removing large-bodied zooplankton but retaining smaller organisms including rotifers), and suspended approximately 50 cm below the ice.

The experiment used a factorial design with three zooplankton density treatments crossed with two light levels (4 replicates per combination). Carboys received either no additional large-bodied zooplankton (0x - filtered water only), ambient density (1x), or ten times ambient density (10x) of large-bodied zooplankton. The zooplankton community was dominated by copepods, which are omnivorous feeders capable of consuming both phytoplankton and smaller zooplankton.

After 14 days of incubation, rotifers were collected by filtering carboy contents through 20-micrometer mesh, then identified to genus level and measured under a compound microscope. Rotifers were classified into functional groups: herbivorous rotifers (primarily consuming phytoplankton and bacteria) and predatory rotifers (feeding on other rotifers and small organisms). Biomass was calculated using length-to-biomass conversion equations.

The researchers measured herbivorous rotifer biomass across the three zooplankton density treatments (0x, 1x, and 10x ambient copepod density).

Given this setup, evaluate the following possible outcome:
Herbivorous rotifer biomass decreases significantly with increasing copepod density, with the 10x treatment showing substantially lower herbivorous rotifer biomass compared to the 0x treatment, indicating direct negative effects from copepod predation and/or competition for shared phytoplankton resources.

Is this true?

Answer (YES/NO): NO